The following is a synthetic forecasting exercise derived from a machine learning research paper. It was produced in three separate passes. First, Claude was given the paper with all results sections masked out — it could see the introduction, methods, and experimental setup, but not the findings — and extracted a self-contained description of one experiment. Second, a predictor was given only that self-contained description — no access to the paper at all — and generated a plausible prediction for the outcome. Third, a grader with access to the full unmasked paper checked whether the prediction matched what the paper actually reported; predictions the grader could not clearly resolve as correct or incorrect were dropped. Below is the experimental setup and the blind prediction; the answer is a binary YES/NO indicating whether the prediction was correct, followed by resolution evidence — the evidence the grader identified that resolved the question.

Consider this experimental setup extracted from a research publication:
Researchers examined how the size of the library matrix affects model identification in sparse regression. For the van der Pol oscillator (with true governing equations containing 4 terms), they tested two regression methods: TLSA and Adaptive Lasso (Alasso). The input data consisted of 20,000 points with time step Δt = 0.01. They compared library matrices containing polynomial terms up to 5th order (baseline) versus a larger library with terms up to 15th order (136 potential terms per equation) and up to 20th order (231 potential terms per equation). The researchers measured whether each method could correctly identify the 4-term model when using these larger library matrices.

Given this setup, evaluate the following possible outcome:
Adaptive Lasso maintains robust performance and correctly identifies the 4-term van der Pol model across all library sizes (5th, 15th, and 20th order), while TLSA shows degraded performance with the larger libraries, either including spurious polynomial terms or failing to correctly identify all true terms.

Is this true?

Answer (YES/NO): YES